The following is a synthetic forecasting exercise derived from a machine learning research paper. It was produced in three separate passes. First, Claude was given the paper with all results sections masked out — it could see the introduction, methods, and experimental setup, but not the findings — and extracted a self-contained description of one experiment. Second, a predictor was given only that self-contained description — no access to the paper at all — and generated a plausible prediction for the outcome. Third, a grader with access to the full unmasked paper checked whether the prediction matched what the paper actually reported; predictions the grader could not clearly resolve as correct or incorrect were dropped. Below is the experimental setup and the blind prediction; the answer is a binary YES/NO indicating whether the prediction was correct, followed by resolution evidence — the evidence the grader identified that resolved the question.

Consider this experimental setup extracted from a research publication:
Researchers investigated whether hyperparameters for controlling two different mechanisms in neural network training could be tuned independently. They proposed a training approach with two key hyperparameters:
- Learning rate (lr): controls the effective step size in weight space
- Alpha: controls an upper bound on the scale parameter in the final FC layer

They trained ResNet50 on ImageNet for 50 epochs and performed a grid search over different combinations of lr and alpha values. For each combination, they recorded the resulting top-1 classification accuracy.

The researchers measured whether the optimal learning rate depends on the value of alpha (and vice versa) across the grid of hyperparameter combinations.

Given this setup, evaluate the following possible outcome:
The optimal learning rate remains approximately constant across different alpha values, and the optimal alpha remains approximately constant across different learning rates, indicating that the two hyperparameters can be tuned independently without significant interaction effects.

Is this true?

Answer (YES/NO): YES